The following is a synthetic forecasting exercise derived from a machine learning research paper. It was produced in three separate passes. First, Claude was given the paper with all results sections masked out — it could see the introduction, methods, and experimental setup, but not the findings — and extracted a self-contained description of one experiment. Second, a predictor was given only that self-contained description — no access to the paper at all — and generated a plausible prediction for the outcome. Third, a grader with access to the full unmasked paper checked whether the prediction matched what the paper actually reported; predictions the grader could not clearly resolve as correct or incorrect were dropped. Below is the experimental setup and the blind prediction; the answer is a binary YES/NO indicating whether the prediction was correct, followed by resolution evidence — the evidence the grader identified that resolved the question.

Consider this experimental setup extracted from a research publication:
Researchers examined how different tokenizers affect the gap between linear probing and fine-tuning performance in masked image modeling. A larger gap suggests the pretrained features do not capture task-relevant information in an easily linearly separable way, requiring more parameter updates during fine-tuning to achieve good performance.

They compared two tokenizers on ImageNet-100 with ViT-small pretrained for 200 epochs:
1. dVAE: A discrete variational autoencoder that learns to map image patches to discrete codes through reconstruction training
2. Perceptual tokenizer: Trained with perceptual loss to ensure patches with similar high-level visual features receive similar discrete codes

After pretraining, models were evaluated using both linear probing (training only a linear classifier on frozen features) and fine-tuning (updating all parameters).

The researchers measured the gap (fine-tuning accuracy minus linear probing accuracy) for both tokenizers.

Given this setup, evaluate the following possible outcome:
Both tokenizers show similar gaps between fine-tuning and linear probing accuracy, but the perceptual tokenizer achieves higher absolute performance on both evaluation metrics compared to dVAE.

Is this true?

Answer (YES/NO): NO